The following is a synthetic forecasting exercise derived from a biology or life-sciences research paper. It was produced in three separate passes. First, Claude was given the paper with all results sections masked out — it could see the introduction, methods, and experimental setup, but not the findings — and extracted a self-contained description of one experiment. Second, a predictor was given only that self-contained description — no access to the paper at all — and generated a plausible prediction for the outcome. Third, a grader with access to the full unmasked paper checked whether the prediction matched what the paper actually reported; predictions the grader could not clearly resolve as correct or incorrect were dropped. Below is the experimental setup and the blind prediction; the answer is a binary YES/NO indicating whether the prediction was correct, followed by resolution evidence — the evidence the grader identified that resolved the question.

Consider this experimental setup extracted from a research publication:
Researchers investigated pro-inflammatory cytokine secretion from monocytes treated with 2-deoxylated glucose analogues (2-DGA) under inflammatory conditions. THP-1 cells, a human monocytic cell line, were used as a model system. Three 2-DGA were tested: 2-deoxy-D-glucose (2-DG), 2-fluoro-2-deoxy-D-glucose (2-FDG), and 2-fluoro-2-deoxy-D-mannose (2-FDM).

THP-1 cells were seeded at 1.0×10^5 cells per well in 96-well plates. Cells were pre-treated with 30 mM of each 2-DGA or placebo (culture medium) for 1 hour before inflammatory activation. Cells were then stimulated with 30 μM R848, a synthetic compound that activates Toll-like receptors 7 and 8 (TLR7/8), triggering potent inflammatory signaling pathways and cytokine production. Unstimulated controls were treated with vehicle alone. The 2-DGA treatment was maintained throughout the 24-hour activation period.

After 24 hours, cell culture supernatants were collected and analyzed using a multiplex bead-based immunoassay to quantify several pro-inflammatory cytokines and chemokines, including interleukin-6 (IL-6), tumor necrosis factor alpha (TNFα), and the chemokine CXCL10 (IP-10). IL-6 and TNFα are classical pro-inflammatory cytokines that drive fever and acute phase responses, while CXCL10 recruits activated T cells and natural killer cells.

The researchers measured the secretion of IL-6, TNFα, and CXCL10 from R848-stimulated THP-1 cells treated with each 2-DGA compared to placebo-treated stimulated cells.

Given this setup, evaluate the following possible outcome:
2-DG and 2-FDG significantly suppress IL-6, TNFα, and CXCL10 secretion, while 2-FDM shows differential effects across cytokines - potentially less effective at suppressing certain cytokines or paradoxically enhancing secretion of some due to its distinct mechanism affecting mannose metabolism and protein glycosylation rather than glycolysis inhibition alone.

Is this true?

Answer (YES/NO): NO